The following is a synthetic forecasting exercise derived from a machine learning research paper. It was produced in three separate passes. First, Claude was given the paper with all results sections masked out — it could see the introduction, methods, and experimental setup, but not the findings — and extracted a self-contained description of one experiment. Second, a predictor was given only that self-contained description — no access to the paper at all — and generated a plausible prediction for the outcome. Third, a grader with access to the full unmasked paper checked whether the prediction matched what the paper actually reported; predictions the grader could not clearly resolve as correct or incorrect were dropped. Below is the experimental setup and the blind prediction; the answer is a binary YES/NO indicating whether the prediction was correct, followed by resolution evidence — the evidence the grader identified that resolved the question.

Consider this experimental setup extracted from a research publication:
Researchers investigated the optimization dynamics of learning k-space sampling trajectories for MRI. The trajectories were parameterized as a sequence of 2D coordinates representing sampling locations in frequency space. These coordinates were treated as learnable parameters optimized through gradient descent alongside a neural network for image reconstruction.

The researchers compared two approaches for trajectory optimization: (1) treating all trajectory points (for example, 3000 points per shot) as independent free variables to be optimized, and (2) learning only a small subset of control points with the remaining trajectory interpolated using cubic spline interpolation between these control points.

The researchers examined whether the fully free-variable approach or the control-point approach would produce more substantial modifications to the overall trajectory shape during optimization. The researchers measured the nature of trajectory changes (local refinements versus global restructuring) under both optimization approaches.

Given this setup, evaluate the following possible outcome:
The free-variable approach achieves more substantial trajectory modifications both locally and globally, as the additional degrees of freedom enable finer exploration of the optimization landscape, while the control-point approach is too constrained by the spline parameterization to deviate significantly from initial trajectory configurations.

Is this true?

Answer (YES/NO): NO